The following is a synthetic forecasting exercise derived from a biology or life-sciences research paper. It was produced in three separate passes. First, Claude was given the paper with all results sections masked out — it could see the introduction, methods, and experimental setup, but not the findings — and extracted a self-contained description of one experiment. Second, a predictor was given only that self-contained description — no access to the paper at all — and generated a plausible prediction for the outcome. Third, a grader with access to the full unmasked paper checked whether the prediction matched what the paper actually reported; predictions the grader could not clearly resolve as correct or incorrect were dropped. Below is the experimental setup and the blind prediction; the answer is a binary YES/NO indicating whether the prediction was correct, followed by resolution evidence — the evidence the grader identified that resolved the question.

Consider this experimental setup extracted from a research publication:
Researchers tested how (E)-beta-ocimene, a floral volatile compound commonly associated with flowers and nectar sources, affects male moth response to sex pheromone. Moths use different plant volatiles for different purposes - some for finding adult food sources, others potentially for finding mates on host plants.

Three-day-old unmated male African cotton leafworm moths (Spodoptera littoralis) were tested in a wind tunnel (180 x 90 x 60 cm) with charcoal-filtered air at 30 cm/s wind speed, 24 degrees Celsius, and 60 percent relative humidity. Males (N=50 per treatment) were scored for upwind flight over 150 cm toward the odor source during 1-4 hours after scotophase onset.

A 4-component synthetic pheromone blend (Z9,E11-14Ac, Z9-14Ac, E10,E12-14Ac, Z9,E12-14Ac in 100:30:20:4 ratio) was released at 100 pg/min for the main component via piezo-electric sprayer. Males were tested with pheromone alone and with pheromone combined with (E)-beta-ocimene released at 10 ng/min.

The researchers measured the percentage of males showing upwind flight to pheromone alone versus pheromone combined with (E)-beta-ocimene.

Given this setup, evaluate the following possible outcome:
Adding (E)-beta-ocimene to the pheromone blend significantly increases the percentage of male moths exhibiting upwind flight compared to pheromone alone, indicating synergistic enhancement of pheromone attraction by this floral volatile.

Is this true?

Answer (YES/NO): NO